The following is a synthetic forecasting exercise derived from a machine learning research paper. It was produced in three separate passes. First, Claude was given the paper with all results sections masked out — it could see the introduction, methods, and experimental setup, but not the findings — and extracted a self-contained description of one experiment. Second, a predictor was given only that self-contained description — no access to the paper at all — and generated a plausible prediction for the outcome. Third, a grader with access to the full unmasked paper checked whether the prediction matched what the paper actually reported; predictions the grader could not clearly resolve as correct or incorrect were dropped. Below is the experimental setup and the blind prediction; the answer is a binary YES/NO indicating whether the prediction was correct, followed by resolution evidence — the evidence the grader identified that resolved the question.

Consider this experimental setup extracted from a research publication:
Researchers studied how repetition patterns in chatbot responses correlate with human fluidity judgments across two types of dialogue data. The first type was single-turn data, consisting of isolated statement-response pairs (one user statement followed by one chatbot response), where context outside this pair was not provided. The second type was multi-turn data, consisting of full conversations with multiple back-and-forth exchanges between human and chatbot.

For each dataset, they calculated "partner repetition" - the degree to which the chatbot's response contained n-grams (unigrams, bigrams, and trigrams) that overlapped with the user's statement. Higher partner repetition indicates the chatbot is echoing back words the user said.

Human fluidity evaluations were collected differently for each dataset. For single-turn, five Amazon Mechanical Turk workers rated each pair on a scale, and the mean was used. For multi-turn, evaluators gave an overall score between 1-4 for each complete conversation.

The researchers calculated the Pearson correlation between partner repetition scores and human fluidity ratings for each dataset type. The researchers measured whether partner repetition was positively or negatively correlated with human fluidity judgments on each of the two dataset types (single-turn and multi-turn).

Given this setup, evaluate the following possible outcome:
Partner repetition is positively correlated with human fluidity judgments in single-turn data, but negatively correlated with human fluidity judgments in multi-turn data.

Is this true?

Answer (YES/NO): YES